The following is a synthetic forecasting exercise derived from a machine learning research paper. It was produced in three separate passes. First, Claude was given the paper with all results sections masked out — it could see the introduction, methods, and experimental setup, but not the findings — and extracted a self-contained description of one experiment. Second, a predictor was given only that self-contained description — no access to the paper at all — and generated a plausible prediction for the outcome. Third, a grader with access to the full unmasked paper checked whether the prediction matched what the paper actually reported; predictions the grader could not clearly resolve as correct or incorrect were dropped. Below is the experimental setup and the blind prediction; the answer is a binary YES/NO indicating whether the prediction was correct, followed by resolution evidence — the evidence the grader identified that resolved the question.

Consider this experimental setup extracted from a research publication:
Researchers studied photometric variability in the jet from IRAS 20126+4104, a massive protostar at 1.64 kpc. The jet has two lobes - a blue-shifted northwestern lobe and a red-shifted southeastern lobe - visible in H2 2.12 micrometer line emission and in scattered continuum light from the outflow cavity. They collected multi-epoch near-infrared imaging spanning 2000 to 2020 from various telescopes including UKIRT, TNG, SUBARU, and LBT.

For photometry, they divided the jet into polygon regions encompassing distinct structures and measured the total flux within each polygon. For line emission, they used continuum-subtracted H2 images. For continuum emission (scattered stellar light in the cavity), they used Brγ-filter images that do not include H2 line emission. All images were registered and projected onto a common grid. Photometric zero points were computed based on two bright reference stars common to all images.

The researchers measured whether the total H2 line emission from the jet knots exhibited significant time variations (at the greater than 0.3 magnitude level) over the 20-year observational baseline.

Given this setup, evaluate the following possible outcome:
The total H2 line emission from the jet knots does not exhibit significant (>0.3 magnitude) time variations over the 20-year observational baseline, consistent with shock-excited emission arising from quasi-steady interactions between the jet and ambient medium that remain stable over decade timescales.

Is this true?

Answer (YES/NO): YES